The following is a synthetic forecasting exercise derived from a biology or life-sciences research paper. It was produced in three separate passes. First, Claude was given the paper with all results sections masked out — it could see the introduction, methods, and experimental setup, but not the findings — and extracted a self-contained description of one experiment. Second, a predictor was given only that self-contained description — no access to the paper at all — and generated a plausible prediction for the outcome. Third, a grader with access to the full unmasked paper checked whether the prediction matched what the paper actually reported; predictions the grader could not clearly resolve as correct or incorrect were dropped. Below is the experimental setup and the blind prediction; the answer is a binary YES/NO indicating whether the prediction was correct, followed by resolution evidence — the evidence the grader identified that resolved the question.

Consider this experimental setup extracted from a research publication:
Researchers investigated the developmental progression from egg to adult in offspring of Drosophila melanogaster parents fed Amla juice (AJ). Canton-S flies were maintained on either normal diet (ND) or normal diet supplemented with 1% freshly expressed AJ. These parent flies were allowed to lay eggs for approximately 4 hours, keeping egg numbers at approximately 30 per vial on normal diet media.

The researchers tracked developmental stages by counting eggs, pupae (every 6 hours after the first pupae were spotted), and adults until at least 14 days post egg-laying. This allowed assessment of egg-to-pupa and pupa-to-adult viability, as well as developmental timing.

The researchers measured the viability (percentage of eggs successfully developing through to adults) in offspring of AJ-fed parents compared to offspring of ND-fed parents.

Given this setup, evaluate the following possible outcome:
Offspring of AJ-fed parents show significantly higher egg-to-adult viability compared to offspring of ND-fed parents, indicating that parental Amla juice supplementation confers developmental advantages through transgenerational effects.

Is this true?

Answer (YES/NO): NO